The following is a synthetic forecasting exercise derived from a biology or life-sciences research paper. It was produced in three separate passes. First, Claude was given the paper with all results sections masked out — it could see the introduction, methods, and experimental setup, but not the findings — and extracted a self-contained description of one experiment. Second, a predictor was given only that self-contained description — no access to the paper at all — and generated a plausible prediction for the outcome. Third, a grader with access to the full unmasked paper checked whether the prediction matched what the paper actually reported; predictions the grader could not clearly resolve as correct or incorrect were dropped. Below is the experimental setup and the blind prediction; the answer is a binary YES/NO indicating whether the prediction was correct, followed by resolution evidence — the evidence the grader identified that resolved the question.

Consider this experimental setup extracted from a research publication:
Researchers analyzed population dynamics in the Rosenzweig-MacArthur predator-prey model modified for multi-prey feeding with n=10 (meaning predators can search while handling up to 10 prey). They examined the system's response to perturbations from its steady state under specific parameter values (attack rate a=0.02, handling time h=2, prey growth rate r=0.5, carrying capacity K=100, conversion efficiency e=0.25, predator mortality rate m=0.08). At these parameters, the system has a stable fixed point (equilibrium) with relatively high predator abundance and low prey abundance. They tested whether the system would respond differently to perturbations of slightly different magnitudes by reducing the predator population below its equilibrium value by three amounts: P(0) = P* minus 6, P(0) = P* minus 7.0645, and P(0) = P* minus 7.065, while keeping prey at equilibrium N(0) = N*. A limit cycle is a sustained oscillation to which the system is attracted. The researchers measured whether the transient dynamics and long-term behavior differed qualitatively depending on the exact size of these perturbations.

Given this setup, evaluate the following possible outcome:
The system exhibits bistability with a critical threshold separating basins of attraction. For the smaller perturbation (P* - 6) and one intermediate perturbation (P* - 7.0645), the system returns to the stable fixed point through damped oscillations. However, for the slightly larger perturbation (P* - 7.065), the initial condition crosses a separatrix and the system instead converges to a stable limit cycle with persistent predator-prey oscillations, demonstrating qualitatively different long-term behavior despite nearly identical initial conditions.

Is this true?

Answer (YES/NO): YES